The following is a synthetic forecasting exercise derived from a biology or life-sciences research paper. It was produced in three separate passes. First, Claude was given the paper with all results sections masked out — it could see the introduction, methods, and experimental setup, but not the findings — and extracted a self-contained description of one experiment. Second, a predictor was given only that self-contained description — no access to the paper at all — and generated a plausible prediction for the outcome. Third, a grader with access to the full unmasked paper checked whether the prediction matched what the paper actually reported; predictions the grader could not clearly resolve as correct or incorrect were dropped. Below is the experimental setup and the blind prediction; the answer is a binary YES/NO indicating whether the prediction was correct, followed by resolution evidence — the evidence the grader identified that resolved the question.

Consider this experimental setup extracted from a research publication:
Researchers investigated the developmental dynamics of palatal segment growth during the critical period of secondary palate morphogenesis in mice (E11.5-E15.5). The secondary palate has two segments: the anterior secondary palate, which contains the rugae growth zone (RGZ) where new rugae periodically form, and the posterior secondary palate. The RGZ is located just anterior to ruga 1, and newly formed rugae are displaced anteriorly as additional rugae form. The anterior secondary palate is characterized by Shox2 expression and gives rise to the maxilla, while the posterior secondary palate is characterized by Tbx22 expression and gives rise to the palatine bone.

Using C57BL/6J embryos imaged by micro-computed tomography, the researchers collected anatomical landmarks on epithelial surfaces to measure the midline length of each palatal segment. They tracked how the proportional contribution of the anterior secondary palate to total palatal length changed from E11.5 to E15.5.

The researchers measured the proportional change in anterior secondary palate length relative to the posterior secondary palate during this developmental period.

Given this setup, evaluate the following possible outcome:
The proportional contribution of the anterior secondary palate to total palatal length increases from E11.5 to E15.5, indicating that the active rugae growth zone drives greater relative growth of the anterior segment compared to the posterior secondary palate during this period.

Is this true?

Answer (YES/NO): YES